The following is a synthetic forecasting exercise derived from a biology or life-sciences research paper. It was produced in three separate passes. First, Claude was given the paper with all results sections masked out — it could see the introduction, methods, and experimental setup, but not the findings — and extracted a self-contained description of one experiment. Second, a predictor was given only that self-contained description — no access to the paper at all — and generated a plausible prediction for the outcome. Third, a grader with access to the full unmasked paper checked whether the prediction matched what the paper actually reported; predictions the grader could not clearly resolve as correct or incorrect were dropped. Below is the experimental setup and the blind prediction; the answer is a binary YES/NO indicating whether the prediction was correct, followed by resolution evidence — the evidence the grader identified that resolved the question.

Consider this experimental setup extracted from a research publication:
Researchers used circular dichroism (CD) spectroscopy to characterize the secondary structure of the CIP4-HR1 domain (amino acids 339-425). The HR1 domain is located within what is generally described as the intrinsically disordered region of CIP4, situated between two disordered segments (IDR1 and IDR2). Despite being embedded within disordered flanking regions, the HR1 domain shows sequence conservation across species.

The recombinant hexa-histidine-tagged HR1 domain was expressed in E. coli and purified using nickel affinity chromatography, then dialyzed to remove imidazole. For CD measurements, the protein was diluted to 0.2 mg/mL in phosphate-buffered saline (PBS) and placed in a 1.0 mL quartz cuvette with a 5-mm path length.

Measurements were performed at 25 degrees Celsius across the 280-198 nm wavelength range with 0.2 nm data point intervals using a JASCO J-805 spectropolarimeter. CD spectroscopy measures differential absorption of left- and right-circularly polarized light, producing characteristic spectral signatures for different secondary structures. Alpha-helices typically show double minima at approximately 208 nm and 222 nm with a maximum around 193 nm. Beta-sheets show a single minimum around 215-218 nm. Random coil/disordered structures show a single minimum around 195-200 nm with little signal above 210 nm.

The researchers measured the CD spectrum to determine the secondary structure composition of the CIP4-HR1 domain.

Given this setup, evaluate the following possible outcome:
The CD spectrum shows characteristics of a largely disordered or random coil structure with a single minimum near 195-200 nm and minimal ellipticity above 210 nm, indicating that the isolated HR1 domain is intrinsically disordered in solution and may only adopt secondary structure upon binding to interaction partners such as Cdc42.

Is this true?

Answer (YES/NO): NO